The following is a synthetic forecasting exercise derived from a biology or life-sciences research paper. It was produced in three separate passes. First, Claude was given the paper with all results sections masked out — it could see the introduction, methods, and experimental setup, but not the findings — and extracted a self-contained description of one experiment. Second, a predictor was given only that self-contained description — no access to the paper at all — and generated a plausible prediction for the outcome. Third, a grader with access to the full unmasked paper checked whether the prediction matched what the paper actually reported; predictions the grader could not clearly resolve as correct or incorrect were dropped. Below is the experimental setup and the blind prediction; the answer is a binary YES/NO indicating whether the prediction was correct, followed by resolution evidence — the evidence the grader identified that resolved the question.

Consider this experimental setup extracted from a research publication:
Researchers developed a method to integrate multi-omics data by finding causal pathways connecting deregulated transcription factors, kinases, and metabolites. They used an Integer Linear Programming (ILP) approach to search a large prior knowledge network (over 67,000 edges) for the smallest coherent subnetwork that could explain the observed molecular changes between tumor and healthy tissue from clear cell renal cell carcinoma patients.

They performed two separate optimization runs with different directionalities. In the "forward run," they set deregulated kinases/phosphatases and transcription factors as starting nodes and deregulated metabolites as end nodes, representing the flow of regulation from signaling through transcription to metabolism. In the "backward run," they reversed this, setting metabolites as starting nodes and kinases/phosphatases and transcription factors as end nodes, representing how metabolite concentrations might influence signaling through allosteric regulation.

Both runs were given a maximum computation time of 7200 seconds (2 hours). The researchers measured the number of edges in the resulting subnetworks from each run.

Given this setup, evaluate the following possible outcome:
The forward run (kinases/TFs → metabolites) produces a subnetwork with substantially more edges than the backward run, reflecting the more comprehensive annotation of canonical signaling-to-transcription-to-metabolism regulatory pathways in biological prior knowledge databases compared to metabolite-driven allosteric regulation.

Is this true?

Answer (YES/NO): NO